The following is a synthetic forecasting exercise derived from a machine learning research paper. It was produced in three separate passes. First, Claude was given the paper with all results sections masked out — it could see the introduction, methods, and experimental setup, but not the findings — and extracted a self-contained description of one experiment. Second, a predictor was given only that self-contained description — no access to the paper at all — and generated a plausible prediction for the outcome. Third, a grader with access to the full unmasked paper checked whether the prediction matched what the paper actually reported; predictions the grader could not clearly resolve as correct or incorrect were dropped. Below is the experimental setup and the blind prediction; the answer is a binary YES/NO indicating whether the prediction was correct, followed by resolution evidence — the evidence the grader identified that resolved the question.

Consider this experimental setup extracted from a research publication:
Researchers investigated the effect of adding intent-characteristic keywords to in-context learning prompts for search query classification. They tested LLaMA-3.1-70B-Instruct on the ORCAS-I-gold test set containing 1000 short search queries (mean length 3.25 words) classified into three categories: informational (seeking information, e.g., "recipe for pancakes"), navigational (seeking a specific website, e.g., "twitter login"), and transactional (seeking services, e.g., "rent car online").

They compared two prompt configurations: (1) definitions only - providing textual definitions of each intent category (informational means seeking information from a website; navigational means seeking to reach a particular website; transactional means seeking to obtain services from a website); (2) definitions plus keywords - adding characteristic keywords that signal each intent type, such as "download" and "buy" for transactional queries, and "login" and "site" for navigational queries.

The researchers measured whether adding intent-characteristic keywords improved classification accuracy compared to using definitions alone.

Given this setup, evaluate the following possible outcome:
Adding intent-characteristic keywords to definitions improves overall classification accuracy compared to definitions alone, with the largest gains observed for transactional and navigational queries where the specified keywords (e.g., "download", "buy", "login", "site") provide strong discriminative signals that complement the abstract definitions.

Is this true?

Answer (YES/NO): NO